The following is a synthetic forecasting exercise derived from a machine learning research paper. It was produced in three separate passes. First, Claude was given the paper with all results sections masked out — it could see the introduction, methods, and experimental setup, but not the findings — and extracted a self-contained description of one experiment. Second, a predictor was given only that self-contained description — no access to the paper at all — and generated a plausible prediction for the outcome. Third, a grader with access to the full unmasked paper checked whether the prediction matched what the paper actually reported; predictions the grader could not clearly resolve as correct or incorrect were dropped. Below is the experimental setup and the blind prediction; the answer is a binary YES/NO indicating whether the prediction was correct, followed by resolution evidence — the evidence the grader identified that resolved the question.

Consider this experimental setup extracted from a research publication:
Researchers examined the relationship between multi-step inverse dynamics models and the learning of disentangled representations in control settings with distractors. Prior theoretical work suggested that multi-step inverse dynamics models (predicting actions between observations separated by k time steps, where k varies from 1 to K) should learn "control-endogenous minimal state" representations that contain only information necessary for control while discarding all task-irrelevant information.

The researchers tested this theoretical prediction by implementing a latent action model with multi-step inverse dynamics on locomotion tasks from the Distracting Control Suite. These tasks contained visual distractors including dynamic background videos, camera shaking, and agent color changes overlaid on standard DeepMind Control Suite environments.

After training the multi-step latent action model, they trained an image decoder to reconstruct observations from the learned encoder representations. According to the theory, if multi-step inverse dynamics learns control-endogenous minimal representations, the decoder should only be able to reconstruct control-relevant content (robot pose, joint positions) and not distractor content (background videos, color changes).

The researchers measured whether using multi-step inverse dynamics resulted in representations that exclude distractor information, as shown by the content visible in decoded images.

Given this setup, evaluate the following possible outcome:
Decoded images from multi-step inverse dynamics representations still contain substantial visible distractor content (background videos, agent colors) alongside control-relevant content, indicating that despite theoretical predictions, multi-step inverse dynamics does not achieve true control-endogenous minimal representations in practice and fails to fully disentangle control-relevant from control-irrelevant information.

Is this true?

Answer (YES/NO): NO